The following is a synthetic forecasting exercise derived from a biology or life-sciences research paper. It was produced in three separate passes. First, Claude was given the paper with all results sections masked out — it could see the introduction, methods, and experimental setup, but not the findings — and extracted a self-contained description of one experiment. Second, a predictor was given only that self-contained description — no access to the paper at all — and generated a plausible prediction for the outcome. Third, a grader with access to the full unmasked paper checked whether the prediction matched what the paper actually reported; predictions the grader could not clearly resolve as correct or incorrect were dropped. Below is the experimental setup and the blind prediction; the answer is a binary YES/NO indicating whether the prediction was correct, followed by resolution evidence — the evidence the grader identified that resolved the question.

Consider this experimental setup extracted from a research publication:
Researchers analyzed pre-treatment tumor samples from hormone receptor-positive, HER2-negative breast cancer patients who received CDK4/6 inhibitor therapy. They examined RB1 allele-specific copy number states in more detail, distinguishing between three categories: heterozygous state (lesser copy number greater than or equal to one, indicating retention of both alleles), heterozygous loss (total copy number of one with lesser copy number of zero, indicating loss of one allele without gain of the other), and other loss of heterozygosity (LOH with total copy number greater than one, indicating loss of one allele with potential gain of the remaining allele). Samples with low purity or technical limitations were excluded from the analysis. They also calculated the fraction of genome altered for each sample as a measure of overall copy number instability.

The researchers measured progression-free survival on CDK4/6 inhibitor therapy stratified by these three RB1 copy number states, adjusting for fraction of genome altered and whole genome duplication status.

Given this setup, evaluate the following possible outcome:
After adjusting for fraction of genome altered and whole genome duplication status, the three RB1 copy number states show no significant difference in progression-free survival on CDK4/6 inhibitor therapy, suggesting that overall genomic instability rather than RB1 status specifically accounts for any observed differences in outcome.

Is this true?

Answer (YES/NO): NO